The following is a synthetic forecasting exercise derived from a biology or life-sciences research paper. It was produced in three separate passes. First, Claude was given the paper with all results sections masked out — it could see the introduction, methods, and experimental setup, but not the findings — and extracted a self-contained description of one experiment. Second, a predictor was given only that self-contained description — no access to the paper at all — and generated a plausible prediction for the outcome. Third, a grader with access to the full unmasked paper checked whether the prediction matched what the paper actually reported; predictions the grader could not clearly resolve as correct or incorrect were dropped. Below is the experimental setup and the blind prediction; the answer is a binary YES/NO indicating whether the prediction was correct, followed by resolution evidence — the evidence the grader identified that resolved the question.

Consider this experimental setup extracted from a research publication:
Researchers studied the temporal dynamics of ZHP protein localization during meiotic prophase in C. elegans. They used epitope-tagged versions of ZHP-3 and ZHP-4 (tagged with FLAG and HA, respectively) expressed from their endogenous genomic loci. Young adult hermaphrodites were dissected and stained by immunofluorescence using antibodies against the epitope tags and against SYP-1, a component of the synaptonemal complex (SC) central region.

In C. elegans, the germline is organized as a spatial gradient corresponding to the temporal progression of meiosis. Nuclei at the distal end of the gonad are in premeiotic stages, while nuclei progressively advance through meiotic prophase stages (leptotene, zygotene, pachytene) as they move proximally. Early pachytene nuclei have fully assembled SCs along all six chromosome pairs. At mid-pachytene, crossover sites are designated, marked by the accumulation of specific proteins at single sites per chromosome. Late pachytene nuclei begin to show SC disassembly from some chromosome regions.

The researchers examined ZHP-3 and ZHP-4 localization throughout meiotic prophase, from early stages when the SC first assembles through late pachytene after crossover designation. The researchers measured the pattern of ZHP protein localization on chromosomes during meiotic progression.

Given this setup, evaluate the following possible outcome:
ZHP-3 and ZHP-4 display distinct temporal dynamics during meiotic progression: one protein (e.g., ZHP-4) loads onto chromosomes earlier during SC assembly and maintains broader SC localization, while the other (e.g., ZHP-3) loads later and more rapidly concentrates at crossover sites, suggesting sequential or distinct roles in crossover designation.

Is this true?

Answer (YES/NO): NO